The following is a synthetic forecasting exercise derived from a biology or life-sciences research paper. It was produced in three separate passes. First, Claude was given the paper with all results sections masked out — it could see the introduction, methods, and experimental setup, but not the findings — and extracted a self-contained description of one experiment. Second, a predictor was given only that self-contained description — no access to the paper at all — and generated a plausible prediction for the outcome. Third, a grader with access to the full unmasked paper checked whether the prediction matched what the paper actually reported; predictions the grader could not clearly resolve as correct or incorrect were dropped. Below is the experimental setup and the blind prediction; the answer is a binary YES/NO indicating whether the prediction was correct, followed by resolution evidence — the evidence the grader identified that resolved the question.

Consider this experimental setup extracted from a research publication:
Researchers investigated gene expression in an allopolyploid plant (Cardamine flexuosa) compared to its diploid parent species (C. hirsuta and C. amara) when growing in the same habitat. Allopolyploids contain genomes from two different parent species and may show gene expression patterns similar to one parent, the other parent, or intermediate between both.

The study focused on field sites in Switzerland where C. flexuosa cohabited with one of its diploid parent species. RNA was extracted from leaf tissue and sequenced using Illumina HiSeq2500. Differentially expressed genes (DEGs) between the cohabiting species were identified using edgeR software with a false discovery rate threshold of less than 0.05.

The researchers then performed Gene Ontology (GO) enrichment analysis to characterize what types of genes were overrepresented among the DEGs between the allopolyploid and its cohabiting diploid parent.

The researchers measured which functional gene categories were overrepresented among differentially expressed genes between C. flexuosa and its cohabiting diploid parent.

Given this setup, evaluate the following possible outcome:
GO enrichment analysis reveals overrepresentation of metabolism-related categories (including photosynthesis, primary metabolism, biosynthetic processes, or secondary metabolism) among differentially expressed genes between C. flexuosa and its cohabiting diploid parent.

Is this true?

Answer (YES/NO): NO